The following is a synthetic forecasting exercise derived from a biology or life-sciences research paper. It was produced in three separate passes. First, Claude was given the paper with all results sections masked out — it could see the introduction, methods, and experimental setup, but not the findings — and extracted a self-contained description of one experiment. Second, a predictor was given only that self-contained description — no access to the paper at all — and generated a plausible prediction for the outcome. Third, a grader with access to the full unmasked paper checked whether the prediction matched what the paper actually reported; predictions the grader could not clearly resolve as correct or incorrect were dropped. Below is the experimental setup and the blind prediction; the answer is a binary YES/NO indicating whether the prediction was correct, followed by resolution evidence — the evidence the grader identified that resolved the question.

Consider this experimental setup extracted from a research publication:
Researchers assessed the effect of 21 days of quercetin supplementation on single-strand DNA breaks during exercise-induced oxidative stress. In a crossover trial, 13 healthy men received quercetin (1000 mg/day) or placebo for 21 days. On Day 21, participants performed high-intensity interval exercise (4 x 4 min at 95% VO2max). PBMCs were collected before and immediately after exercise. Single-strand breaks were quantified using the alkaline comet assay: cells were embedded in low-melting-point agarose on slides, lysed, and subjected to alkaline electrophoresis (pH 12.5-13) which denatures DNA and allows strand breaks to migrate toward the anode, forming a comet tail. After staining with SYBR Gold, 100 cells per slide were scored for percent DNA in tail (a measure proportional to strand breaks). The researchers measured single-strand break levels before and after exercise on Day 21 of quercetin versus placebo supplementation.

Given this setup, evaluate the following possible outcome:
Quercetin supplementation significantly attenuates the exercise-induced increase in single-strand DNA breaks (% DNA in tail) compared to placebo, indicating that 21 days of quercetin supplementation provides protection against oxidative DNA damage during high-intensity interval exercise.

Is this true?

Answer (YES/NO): YES